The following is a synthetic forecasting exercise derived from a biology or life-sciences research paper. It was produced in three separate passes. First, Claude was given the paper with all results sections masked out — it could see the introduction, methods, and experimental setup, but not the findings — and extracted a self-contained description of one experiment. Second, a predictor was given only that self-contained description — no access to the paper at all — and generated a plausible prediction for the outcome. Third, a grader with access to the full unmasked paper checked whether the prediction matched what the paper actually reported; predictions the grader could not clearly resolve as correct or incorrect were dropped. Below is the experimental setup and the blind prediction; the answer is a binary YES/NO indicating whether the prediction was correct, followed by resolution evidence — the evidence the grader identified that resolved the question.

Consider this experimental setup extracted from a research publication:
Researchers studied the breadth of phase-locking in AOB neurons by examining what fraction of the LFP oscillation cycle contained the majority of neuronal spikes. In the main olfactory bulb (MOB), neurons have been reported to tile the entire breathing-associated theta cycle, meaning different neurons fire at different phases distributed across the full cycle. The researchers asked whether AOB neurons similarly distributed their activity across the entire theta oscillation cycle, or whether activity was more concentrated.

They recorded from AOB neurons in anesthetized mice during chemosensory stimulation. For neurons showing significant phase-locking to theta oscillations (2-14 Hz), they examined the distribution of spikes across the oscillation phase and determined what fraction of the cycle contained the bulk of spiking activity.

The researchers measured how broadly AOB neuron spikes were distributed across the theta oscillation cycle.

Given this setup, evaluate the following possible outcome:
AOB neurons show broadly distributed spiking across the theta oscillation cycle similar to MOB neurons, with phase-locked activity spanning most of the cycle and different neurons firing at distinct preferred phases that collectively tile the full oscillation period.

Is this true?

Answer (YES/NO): NO